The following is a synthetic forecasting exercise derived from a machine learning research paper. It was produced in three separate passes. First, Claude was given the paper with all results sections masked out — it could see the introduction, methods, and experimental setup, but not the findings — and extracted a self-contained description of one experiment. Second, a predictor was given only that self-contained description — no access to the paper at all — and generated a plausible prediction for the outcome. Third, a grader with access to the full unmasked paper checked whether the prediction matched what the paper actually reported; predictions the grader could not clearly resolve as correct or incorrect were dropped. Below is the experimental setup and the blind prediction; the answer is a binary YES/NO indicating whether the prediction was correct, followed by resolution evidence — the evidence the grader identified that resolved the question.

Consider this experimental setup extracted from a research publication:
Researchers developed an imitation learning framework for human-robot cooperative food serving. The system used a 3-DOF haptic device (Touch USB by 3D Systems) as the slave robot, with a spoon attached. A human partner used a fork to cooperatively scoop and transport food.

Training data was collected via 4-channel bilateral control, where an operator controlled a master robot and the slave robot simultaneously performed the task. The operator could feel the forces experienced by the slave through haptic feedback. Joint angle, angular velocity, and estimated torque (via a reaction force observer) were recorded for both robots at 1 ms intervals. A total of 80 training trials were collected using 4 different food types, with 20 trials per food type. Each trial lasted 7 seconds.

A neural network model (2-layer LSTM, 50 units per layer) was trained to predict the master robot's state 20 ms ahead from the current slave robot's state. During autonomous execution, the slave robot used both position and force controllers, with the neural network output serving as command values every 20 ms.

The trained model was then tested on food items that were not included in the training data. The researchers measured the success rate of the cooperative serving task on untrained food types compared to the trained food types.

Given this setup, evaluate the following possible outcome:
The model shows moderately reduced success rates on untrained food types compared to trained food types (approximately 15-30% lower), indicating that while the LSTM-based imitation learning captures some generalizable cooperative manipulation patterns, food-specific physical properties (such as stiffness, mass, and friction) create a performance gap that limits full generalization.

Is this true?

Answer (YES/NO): NO